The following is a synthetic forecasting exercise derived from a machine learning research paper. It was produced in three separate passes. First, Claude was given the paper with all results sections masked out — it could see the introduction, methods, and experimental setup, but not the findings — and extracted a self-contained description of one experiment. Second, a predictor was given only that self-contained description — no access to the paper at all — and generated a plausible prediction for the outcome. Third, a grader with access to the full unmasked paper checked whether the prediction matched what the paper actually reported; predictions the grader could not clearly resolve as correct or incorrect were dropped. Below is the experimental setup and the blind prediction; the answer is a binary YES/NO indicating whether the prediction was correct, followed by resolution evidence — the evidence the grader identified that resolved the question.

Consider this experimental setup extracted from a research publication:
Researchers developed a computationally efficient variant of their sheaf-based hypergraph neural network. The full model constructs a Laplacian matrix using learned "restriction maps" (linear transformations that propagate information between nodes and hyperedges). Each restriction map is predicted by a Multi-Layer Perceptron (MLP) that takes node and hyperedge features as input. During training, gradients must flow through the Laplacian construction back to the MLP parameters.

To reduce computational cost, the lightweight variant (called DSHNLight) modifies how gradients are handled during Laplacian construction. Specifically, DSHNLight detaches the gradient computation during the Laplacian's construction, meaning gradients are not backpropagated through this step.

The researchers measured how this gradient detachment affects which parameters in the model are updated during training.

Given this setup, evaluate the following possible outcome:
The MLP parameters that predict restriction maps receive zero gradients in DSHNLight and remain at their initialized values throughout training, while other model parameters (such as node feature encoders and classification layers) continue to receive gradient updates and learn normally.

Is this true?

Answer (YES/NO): YES